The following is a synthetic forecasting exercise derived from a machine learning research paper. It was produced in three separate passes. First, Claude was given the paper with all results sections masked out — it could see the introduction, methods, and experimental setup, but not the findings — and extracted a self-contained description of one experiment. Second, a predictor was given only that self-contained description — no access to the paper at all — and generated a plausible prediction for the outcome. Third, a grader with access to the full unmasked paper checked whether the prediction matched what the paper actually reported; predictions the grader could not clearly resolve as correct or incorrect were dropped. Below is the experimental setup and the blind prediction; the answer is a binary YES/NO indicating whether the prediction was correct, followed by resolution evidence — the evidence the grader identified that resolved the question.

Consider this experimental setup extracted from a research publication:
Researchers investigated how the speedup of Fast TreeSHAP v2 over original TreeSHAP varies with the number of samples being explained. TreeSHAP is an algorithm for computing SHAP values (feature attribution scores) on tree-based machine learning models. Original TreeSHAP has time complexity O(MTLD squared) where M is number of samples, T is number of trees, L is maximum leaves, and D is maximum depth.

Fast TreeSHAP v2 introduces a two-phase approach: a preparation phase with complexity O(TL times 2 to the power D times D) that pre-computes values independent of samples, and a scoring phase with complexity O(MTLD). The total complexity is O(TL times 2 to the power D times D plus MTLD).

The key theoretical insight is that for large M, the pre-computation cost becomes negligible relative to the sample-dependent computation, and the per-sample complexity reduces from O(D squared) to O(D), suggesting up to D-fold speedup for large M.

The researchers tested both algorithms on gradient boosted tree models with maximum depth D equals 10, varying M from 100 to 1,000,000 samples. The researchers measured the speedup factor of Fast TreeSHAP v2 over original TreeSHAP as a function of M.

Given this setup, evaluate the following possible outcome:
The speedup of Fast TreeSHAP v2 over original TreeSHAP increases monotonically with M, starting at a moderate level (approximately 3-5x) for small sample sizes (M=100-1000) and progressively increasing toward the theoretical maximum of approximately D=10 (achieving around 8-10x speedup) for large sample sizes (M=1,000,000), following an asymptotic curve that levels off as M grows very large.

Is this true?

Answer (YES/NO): NO